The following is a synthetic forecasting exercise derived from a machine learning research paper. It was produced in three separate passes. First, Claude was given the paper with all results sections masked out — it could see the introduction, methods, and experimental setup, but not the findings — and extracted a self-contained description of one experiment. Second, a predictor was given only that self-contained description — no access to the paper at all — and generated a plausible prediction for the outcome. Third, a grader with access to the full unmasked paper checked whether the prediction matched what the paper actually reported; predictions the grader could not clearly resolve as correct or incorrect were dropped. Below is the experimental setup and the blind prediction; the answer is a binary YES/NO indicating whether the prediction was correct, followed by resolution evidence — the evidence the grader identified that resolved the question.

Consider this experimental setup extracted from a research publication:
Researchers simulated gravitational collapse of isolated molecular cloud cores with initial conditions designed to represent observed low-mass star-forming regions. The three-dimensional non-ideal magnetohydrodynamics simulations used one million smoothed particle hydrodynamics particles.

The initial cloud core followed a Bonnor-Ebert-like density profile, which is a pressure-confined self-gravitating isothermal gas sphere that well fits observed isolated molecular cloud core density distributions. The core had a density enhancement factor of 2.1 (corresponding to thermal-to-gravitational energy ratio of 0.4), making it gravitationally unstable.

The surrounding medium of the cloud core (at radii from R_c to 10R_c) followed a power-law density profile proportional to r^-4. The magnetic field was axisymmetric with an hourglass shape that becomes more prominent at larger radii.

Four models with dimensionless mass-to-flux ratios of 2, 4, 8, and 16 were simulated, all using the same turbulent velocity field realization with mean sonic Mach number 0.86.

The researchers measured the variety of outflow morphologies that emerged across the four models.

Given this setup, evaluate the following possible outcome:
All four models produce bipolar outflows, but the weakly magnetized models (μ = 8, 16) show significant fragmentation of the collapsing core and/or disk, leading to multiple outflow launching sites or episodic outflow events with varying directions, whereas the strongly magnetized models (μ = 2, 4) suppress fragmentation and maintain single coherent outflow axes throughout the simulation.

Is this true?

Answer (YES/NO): NO